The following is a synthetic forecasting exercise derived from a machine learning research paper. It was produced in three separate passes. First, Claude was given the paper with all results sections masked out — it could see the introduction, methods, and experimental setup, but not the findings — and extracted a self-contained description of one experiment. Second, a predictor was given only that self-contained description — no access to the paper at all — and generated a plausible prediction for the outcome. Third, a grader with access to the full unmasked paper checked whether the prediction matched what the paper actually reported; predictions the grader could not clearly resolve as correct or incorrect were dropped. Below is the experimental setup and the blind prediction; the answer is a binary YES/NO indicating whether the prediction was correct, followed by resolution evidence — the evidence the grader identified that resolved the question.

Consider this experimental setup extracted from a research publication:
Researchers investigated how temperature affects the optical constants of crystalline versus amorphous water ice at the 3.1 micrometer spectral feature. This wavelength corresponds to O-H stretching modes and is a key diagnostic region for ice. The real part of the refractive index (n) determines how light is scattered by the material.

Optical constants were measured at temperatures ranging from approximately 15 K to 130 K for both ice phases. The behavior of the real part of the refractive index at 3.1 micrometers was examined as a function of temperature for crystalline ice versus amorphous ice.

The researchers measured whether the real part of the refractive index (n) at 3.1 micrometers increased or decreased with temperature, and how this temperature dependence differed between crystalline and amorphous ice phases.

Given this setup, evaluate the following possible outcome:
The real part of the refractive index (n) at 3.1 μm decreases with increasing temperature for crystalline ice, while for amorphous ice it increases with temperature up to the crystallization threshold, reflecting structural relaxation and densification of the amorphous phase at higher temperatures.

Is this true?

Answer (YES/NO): NO